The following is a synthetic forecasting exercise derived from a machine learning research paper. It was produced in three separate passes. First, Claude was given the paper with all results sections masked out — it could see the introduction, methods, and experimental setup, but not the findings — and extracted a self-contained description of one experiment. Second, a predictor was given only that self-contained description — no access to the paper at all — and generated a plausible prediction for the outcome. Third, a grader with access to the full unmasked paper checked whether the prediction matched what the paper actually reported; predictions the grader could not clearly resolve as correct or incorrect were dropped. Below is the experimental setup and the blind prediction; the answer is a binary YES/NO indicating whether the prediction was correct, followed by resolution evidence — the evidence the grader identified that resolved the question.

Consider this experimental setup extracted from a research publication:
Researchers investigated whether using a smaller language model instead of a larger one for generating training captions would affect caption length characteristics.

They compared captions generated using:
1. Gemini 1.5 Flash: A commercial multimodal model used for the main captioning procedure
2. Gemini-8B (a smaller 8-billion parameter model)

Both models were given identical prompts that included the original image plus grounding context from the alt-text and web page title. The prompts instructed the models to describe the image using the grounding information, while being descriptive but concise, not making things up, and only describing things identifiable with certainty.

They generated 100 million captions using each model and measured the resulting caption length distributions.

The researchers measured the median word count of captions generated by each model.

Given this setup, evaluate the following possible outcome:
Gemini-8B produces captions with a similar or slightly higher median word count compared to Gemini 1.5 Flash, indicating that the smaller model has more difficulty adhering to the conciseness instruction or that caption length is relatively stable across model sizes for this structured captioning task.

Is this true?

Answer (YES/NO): YES